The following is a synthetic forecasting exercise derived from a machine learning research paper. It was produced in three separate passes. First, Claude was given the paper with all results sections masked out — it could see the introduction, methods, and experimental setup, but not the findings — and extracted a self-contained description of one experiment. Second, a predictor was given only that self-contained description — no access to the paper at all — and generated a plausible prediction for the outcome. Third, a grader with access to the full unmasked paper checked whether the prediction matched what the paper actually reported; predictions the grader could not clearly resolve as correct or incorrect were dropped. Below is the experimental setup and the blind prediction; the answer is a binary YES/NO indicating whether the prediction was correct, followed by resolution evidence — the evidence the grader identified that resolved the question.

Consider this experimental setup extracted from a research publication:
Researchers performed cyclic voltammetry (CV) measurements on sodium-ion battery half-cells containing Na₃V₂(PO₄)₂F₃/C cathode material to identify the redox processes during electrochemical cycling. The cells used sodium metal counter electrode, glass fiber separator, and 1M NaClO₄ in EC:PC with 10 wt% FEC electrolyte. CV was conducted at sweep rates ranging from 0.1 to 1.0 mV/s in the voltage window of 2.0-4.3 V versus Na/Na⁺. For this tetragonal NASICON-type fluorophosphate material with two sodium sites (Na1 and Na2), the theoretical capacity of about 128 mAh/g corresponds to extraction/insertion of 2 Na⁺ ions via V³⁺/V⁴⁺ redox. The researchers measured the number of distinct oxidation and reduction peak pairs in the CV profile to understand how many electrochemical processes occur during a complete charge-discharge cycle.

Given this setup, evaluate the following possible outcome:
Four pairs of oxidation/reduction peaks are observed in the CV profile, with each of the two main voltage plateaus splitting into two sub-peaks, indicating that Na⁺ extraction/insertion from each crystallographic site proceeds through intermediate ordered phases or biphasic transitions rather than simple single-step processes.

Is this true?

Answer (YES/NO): NO